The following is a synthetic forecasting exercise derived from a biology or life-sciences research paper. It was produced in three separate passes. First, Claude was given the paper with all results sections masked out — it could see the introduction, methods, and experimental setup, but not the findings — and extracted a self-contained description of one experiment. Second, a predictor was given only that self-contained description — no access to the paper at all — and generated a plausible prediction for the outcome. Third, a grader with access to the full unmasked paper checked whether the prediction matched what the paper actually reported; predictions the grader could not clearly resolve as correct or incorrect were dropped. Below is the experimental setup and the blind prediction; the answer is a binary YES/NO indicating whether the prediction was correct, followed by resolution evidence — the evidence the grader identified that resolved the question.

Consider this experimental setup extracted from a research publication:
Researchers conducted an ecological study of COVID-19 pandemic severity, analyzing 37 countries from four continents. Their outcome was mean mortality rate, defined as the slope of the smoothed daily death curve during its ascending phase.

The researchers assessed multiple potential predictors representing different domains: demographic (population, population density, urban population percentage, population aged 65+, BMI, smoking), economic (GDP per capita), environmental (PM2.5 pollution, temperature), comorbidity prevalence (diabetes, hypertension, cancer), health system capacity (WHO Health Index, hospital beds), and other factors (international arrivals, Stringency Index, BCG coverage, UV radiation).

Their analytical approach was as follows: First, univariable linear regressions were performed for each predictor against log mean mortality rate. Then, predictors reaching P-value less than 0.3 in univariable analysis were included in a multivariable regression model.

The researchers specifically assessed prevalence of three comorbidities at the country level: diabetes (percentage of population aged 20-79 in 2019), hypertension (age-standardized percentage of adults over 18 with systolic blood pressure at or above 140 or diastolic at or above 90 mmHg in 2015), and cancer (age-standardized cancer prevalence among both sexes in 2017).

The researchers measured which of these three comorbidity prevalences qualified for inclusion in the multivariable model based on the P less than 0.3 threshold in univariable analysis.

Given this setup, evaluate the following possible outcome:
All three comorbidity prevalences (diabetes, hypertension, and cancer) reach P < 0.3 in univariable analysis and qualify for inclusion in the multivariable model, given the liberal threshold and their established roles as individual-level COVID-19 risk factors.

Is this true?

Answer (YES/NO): NO